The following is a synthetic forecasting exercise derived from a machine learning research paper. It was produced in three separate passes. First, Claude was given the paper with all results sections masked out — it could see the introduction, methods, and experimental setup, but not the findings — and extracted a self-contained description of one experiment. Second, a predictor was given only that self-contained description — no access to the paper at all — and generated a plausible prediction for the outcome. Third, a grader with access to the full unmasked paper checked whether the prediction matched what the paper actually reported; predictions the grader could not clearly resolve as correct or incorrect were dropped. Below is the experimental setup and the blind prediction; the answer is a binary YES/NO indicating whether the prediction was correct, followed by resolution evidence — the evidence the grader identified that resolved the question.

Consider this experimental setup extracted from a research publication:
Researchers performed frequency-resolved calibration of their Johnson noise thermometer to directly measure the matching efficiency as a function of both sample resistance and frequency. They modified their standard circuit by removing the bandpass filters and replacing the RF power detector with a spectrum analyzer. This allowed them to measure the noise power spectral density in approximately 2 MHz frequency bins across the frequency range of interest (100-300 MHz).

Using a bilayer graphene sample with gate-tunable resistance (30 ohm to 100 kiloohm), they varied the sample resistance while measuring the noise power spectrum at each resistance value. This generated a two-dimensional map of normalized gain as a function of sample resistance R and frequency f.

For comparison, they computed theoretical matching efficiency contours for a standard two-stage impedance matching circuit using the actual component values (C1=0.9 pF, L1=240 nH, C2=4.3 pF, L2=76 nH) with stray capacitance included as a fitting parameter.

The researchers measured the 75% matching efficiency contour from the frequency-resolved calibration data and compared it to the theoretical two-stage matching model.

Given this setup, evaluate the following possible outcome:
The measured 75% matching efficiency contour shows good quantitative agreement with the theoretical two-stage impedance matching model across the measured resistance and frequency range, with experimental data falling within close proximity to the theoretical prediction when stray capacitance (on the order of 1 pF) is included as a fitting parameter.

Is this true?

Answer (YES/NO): NO